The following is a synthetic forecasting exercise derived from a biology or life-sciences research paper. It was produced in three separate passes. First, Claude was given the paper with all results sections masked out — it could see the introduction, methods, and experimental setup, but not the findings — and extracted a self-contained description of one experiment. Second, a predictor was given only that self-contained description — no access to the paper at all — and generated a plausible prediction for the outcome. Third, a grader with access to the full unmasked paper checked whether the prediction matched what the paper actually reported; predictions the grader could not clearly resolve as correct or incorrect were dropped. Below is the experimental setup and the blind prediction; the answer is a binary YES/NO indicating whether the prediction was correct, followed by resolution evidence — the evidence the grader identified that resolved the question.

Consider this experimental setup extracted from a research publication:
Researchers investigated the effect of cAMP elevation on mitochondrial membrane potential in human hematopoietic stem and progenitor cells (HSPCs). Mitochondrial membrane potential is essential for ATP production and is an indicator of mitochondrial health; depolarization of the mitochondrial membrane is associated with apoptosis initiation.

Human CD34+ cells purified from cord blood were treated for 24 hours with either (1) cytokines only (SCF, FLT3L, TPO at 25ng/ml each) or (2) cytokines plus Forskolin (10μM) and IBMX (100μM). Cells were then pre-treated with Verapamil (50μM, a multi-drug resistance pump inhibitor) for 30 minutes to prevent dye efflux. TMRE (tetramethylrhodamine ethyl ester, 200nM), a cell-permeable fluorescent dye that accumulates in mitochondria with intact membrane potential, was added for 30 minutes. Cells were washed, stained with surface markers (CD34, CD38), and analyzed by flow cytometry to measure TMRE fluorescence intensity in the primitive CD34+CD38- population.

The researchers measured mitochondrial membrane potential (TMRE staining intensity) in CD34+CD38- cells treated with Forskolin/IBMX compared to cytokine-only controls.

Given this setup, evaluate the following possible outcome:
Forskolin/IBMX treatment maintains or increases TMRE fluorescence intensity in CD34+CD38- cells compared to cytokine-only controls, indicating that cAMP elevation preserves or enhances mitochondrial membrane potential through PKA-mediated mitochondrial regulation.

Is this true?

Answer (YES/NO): YES